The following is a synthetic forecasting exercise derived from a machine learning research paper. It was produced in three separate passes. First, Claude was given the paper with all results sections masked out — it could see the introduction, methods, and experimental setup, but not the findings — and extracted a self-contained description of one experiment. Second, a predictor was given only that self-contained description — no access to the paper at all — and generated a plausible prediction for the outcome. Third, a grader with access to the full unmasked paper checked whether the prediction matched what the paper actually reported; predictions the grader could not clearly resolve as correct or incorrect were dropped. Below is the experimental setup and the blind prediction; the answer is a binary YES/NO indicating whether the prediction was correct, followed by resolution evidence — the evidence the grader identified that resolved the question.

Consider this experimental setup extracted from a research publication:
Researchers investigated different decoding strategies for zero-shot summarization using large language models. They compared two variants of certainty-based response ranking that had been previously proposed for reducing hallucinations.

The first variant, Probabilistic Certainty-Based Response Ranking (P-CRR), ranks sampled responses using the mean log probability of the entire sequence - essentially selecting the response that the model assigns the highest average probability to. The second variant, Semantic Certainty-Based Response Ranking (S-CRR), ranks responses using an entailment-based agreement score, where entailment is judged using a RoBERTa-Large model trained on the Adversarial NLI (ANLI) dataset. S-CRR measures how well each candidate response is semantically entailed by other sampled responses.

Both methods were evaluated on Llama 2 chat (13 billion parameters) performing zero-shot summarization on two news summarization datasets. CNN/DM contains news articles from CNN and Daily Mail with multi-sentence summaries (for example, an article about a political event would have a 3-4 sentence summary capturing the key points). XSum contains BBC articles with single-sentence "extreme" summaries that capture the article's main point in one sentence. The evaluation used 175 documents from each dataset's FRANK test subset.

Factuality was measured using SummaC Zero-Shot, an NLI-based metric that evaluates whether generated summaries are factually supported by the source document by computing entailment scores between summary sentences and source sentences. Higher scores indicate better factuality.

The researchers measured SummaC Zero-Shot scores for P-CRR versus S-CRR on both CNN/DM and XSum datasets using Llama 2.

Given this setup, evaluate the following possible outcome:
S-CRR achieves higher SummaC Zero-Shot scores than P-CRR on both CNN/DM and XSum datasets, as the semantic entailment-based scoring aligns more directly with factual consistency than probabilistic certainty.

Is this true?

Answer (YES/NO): NO